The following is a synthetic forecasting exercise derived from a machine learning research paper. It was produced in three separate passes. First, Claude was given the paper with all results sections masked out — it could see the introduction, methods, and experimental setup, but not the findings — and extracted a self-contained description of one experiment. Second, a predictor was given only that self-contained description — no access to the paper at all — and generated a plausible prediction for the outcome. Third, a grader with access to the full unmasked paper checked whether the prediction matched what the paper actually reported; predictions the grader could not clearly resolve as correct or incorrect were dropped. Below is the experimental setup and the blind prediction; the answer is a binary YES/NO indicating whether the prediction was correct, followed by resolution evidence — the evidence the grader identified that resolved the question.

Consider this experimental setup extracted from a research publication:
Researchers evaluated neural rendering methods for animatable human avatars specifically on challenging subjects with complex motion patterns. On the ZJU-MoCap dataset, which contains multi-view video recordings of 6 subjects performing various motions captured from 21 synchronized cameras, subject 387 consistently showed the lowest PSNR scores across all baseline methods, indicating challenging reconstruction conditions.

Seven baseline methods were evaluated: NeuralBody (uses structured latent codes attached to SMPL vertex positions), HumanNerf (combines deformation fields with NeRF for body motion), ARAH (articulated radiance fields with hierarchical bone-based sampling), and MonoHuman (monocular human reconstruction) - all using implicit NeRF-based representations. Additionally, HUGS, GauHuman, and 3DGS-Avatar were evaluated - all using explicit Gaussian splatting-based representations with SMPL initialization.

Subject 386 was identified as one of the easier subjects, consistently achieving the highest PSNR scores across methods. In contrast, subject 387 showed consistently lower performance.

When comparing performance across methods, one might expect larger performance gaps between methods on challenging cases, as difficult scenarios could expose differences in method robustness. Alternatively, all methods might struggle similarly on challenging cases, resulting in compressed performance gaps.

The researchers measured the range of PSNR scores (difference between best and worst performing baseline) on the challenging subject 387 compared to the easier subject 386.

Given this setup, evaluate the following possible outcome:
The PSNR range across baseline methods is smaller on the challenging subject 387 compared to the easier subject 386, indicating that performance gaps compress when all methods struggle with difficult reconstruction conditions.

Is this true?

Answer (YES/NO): YES